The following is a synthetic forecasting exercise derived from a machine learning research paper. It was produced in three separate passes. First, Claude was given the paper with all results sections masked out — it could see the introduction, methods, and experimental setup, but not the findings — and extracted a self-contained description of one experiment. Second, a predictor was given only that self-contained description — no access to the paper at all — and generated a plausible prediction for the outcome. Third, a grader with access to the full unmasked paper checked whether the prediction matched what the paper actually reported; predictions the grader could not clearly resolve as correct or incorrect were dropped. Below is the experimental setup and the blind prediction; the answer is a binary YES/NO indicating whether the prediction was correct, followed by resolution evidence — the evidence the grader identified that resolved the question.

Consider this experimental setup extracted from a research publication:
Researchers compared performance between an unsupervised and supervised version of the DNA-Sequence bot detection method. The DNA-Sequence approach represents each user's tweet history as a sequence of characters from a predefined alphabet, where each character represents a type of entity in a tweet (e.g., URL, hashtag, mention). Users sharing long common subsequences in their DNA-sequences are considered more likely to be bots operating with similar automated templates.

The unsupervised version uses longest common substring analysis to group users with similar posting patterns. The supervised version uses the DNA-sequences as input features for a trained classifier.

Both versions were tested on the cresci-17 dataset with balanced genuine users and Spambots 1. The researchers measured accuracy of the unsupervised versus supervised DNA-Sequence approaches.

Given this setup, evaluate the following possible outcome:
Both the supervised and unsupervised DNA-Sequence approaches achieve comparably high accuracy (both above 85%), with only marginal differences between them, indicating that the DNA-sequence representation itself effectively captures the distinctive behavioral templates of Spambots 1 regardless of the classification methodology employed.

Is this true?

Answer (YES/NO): YES